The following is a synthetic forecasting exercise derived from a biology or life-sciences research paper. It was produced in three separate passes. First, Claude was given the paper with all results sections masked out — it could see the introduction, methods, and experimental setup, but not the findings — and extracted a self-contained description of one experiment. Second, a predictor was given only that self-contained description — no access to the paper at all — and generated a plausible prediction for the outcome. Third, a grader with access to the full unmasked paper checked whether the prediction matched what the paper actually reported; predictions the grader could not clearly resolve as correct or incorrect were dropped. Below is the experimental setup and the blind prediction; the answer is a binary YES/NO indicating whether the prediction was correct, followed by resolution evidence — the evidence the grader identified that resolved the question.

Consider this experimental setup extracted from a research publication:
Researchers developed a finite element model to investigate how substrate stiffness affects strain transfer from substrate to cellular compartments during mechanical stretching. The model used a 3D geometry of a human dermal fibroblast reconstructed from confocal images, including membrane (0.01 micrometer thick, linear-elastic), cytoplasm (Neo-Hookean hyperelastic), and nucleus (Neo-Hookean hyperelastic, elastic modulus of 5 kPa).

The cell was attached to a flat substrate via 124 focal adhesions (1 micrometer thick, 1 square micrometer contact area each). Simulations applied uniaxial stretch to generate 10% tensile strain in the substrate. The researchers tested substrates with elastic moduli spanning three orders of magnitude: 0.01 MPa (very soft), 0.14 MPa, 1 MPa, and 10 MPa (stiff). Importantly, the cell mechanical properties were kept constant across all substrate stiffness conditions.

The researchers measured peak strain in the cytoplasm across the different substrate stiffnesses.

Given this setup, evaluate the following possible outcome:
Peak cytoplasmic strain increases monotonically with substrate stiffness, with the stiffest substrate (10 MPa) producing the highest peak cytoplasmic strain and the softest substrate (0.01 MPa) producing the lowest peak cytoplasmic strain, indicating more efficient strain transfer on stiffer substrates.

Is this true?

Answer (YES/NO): YES